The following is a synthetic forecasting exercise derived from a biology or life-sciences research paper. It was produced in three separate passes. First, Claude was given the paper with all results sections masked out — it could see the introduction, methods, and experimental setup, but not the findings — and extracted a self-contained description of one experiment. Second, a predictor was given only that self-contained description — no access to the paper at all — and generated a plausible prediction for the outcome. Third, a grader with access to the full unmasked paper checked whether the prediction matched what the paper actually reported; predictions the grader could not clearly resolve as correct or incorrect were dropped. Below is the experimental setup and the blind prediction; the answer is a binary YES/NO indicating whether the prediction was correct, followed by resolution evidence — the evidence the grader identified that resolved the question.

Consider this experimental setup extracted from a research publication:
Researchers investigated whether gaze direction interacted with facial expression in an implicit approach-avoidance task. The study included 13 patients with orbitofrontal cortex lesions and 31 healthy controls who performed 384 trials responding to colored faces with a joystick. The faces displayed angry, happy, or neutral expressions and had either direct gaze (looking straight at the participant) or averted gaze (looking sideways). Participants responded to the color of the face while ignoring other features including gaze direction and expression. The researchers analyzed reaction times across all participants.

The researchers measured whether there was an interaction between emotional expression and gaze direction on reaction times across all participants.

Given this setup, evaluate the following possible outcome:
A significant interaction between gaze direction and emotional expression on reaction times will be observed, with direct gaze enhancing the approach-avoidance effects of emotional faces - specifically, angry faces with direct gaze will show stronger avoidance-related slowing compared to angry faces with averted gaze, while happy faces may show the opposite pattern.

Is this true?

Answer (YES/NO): NO